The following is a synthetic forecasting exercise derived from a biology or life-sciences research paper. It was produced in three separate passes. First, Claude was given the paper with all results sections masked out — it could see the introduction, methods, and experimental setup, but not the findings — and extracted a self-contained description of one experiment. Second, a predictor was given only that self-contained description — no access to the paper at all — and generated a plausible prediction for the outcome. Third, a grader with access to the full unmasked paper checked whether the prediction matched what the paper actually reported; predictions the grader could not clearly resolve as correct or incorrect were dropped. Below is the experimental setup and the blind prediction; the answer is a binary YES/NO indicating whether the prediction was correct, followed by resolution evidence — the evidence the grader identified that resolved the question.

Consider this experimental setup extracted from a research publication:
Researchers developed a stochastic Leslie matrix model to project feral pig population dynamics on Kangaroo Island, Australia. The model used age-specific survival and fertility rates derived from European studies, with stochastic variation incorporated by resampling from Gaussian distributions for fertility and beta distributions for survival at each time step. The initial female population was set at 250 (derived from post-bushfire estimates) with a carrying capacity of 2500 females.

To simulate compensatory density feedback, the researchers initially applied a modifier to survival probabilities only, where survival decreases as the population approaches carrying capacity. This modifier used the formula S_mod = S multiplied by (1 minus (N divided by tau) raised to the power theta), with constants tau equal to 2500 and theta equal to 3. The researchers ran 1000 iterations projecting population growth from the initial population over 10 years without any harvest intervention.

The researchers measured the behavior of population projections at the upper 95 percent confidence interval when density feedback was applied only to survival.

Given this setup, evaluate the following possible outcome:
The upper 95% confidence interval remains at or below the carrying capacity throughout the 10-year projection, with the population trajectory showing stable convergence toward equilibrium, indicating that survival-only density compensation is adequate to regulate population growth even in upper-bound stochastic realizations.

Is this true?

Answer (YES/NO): NO